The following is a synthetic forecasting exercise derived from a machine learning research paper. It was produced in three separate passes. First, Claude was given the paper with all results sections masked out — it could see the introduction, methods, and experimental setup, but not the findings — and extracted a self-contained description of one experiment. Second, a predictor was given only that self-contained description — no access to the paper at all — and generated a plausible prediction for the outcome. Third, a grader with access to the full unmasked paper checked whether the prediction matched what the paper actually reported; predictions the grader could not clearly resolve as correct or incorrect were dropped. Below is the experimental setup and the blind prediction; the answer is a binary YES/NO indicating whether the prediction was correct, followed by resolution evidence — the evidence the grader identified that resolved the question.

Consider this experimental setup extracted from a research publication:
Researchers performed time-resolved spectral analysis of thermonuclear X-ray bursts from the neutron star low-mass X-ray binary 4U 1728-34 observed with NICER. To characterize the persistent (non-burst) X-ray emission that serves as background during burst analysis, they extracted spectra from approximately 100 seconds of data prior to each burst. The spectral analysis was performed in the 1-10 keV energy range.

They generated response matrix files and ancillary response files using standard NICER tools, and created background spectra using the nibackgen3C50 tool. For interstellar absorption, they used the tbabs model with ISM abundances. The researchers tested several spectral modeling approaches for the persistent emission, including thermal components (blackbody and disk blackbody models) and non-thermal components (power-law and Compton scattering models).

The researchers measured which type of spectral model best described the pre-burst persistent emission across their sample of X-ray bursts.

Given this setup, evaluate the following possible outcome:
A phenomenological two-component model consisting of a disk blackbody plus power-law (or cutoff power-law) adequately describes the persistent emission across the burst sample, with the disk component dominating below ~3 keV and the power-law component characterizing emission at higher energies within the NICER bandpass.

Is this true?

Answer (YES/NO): NO